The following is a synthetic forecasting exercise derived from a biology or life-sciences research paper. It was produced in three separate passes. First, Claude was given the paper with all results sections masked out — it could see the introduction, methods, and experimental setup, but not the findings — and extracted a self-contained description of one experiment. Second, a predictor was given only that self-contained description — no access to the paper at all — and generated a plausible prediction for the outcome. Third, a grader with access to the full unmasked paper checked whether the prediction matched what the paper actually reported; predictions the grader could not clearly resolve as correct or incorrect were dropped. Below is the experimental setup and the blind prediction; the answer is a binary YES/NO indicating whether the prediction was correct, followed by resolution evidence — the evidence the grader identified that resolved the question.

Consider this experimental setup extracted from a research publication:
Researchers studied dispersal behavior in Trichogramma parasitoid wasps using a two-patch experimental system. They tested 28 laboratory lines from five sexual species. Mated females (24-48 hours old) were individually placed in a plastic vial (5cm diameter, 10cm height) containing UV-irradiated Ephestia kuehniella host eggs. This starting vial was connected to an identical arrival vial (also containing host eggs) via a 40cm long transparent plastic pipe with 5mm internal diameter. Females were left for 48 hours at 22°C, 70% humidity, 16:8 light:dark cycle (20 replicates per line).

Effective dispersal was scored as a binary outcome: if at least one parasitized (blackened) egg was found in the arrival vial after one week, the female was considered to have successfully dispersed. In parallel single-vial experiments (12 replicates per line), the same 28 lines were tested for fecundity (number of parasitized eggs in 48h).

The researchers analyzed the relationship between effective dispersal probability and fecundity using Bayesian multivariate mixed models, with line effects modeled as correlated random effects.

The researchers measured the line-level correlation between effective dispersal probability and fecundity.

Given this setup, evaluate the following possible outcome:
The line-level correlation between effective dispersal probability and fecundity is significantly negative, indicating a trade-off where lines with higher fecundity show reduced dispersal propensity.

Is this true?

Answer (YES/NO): NO